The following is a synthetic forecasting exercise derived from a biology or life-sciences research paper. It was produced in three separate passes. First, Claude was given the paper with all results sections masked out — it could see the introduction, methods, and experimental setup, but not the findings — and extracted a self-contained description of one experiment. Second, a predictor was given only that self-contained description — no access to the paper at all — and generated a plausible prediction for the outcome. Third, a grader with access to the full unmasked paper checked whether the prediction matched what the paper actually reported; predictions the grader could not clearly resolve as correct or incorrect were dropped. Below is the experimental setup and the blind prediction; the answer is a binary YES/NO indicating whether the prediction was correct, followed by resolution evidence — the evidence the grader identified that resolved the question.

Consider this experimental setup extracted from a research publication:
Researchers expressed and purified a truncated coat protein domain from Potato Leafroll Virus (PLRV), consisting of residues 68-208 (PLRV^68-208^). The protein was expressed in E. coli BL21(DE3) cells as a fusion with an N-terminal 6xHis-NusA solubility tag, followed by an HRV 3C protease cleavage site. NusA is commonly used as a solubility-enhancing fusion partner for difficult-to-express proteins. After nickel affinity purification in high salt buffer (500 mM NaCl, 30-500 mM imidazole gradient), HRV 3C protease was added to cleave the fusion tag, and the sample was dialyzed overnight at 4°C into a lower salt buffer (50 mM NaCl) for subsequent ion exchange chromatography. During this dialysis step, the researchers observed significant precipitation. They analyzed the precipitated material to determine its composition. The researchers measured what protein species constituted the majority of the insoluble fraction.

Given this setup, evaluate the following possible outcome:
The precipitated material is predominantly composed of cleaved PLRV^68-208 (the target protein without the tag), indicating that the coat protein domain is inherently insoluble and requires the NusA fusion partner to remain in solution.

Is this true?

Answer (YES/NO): NO